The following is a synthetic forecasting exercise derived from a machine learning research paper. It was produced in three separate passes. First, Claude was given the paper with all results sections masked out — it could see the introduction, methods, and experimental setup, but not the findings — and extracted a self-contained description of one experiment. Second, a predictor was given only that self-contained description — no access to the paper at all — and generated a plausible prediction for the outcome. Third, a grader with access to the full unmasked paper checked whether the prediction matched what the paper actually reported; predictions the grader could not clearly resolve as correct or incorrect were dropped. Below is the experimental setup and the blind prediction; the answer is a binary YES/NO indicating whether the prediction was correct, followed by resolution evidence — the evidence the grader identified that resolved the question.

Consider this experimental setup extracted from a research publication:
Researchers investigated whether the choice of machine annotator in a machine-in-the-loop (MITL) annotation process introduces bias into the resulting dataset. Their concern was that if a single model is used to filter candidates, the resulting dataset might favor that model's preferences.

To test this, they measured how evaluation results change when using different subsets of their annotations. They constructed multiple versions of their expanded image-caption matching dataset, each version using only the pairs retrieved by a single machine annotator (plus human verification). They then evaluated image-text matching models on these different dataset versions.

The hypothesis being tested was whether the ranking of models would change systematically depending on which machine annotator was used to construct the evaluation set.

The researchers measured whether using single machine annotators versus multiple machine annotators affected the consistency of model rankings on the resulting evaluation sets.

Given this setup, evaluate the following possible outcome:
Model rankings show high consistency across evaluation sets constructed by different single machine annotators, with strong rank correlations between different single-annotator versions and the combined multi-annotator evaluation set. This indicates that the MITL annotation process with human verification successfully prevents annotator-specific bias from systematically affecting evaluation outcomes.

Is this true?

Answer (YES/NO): NO